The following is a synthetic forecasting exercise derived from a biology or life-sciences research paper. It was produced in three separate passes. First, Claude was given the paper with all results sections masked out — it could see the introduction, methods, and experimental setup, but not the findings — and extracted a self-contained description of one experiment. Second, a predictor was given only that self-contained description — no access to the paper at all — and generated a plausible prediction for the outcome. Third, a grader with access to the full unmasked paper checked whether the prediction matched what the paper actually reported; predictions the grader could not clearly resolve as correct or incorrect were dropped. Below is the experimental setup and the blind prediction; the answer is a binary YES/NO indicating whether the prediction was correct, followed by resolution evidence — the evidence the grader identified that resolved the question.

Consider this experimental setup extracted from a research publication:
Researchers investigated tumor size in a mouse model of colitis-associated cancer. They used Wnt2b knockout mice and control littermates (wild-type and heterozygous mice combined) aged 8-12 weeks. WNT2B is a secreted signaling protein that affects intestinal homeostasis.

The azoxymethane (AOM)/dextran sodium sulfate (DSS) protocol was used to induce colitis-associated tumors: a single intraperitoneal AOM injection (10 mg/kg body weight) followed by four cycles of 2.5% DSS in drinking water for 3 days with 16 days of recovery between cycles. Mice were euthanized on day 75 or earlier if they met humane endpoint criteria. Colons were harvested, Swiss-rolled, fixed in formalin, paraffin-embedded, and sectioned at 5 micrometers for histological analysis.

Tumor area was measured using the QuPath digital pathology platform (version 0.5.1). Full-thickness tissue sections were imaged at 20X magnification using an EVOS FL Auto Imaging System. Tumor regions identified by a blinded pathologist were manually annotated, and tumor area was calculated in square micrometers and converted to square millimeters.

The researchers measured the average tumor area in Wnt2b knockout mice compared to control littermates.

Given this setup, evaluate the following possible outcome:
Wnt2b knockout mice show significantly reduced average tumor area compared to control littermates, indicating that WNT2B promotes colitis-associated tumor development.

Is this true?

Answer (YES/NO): NO